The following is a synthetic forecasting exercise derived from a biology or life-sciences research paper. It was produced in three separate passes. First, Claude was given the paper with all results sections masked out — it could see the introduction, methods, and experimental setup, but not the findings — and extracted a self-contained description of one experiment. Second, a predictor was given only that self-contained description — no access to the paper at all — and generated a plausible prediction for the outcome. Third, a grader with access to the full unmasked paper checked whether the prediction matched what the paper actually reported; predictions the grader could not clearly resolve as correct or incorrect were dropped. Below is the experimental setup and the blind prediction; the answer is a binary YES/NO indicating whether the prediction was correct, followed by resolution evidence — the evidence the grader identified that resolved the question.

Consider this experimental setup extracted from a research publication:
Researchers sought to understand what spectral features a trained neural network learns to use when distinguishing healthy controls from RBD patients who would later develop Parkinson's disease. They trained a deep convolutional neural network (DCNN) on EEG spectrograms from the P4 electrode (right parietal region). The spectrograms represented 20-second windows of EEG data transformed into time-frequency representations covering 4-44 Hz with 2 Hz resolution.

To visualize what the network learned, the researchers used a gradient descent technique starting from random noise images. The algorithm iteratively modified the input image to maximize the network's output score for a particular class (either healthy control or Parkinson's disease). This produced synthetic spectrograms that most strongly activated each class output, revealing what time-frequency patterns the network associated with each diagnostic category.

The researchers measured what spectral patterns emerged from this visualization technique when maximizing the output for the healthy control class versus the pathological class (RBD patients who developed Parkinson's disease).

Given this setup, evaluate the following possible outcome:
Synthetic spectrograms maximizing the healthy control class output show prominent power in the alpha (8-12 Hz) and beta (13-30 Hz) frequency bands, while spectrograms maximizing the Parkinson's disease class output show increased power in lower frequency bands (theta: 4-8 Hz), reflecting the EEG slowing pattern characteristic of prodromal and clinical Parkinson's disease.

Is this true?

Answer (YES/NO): NO